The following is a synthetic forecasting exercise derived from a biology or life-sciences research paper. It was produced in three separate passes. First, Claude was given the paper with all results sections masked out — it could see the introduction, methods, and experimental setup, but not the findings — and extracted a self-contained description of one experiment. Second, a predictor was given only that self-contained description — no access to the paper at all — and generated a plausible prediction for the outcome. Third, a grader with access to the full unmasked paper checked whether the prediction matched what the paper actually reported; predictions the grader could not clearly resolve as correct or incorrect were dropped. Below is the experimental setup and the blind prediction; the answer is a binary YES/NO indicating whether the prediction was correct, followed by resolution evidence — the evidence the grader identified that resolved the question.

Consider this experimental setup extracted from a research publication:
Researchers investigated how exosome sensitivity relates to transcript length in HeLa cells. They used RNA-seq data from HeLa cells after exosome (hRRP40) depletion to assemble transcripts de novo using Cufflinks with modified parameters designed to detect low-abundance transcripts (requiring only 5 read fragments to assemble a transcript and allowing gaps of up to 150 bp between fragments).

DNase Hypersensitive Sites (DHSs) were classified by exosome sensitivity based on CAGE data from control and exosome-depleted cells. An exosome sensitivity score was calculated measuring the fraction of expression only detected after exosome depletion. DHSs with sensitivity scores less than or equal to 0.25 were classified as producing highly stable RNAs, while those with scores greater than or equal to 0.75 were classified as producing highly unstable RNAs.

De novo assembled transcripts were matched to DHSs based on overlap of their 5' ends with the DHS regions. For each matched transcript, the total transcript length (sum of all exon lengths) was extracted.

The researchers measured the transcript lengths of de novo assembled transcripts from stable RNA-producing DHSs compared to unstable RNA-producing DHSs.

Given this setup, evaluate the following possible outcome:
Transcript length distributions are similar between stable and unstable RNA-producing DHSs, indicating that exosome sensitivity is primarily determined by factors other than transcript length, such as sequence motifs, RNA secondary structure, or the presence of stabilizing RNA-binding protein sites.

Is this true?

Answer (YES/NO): NO